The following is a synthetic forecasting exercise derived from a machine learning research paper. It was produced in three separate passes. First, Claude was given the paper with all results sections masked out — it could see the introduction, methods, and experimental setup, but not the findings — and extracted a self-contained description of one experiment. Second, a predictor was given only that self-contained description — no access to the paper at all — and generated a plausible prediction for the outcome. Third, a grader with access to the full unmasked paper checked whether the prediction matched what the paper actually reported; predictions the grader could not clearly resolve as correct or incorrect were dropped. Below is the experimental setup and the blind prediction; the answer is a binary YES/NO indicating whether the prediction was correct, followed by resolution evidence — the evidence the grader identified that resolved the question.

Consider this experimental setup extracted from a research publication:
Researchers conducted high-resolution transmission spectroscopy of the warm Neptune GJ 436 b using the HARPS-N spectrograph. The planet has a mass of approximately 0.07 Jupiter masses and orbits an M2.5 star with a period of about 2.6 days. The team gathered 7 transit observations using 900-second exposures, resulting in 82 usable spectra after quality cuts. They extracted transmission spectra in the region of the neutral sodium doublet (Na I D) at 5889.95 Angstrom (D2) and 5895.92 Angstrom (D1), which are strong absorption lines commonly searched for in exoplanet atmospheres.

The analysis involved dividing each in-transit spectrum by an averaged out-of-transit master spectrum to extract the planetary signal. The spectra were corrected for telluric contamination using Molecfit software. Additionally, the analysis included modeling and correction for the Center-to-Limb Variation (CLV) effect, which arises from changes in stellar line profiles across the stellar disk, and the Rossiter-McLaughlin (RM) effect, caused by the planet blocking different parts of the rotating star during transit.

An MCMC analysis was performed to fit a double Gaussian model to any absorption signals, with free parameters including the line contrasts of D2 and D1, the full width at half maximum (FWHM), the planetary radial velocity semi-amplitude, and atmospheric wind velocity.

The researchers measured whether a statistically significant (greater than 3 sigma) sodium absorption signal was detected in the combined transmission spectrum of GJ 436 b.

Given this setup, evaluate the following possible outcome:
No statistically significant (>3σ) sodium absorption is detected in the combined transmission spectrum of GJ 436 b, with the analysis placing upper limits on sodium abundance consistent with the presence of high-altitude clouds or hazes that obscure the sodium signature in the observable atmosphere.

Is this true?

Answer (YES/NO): YES